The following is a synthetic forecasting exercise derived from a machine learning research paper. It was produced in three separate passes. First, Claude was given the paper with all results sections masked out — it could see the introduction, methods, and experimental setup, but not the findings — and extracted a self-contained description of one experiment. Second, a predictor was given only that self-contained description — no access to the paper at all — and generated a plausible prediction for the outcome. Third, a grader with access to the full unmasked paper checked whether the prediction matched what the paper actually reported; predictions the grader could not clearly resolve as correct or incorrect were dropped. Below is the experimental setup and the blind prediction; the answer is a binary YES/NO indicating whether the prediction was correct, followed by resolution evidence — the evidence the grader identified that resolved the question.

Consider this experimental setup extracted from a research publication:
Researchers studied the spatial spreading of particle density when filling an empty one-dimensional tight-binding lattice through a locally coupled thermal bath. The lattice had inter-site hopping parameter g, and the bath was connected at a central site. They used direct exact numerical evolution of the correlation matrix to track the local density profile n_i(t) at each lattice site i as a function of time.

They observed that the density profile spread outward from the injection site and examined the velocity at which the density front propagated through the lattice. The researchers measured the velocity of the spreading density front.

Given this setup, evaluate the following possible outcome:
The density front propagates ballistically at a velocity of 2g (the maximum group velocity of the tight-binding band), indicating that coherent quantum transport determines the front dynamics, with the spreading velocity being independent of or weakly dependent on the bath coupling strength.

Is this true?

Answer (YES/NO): YES